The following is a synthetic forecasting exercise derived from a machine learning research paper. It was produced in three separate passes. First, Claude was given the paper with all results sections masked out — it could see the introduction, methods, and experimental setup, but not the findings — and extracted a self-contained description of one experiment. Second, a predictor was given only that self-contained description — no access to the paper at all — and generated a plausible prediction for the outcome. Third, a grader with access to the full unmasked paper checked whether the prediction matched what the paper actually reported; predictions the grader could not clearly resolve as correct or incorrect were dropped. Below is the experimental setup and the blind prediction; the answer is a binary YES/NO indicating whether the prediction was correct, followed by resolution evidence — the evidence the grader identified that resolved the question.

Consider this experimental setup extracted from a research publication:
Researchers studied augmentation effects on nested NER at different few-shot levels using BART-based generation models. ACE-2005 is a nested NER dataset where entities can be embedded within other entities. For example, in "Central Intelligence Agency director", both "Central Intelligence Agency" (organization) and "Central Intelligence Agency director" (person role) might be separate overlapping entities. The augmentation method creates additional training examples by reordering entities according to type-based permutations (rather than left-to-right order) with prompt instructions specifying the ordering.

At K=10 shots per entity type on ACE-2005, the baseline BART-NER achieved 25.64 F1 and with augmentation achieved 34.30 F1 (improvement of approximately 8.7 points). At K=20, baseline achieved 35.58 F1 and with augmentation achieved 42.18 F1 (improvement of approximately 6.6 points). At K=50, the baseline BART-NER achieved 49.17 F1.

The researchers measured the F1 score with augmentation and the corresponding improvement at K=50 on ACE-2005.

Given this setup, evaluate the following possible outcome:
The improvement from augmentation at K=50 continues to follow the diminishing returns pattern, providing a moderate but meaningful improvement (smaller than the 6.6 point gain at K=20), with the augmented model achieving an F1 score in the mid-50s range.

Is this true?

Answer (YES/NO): NO